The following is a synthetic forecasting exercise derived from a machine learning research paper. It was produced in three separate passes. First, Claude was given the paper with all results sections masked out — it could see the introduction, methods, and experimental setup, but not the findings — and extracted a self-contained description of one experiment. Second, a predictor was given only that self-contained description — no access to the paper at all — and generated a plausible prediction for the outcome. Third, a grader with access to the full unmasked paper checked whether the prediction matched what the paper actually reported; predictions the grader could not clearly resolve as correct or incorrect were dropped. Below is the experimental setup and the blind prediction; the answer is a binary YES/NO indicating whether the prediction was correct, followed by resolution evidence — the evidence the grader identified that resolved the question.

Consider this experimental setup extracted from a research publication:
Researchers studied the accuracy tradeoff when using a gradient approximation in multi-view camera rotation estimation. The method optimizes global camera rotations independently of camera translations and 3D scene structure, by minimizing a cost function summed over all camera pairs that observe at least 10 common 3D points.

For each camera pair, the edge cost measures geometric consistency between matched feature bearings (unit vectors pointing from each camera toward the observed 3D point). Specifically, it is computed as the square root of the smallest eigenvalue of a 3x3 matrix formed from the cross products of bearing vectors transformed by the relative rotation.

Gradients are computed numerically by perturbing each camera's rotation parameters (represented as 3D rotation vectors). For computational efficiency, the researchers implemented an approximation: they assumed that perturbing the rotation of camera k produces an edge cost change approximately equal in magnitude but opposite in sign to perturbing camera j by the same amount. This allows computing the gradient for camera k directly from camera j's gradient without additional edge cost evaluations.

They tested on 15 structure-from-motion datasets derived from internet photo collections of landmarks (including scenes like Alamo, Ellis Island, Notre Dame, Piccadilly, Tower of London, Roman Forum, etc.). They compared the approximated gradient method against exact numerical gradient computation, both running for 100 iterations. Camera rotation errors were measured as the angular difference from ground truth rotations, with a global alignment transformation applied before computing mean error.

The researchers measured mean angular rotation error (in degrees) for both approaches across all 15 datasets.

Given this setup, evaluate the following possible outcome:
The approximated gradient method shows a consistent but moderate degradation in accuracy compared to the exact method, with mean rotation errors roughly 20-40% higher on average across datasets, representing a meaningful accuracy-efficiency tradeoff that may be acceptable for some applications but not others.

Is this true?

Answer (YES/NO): NO